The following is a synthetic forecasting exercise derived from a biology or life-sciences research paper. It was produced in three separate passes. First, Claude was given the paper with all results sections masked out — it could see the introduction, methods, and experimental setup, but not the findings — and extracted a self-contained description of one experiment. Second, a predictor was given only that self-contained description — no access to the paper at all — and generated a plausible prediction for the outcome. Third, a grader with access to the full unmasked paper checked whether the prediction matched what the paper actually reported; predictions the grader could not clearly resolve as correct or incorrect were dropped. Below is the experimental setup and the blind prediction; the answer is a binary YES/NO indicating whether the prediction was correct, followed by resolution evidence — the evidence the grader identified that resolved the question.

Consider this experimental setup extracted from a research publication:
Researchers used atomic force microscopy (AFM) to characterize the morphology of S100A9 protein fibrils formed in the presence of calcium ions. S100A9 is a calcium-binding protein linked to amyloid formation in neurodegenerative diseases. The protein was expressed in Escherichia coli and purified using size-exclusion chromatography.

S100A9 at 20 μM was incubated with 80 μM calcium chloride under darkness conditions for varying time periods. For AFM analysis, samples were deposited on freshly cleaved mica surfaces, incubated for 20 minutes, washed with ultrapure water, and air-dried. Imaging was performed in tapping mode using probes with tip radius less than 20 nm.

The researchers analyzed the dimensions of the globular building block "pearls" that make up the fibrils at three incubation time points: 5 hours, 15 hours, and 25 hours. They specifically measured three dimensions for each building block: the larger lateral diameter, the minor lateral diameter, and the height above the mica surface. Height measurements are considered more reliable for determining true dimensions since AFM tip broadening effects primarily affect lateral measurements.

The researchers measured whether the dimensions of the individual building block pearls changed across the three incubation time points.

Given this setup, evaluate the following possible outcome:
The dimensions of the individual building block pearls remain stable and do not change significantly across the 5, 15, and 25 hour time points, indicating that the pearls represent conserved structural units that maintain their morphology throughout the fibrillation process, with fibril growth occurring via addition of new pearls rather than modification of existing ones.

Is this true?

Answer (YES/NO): NO